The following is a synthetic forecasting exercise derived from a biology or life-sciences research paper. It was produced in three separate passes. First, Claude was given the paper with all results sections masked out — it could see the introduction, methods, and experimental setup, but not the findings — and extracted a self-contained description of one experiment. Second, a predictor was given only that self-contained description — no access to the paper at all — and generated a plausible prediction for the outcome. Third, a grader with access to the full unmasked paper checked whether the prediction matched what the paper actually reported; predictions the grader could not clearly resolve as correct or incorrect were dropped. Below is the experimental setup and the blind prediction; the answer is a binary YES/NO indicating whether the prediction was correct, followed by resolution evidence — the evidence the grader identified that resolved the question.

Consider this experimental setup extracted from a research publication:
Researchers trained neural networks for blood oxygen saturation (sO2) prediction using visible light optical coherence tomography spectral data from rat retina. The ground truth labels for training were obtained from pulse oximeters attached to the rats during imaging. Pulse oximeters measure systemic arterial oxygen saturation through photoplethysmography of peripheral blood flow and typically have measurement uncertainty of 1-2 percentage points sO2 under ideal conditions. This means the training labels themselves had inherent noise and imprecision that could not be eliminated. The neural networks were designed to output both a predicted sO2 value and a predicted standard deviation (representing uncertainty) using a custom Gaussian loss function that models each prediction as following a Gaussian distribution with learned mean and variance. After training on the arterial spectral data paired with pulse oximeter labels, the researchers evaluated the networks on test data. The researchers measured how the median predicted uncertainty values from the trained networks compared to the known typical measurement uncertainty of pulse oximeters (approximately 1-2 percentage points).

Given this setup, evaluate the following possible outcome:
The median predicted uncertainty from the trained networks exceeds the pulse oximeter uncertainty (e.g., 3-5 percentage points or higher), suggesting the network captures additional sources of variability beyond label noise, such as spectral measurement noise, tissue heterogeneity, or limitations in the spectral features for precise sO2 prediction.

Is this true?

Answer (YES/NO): YES